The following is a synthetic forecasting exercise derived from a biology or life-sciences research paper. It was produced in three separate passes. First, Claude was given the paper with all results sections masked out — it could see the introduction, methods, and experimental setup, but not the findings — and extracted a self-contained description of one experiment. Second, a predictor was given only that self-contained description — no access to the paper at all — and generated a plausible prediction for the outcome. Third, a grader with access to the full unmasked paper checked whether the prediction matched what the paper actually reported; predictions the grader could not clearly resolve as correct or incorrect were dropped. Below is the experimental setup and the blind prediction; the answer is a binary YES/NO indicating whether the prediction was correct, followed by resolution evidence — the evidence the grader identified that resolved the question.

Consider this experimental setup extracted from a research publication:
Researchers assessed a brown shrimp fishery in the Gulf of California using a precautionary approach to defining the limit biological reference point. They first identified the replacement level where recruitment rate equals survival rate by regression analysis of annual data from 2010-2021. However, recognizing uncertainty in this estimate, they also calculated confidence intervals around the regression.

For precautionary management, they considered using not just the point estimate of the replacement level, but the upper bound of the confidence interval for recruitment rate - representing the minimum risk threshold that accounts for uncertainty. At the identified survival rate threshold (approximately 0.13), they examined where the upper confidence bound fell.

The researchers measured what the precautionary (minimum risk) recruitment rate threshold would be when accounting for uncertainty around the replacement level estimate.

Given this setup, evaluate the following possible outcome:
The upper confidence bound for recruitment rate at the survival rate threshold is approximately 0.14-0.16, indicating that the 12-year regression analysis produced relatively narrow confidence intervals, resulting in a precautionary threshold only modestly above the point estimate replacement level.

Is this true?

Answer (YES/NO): NO